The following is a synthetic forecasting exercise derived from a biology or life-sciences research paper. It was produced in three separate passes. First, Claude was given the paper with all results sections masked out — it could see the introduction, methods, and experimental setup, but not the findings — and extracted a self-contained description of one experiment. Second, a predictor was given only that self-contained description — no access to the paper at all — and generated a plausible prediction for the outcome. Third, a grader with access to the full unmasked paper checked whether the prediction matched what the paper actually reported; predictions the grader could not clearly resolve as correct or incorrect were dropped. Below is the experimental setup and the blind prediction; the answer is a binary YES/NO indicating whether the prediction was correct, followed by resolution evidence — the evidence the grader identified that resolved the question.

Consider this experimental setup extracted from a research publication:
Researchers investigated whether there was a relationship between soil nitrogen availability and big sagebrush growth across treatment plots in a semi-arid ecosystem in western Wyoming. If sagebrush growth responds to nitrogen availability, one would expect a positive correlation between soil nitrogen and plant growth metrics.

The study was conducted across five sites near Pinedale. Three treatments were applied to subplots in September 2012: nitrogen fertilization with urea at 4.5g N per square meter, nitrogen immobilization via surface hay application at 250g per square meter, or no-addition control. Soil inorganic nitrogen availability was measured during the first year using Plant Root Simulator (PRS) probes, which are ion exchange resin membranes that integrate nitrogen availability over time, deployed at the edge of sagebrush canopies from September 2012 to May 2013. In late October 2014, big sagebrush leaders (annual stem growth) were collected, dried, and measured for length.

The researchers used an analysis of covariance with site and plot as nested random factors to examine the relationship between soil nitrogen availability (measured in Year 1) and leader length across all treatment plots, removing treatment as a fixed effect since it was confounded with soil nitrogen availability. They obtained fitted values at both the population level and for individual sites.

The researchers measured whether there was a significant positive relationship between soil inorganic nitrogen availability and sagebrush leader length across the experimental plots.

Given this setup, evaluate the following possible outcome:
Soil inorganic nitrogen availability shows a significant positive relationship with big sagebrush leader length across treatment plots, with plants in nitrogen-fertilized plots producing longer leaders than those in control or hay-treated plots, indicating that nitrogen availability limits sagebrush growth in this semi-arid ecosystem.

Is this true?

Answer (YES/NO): NO